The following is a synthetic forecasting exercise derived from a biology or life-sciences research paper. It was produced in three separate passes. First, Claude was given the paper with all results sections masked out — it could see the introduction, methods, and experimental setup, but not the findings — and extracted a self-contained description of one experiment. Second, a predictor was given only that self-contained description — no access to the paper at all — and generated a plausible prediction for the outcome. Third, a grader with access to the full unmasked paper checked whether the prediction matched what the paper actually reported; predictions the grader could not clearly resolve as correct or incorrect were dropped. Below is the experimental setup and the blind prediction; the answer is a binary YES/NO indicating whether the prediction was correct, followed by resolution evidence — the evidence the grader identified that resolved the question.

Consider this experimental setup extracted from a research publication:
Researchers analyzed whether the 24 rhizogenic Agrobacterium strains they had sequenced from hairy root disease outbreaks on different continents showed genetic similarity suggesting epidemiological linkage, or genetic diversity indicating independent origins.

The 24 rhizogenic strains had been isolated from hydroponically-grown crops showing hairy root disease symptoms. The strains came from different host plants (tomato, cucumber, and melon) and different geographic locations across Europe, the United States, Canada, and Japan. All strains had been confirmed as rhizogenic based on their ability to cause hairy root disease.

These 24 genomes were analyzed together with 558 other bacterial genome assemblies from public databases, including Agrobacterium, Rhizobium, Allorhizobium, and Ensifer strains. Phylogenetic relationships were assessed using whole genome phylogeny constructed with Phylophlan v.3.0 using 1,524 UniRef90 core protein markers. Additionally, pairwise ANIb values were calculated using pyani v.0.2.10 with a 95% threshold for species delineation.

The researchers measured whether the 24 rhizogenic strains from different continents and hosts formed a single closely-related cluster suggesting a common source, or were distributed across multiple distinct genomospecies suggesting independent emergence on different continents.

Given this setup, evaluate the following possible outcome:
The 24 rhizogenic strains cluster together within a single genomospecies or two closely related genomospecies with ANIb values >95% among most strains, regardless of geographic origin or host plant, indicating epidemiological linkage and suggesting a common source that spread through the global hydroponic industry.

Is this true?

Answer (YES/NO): NO